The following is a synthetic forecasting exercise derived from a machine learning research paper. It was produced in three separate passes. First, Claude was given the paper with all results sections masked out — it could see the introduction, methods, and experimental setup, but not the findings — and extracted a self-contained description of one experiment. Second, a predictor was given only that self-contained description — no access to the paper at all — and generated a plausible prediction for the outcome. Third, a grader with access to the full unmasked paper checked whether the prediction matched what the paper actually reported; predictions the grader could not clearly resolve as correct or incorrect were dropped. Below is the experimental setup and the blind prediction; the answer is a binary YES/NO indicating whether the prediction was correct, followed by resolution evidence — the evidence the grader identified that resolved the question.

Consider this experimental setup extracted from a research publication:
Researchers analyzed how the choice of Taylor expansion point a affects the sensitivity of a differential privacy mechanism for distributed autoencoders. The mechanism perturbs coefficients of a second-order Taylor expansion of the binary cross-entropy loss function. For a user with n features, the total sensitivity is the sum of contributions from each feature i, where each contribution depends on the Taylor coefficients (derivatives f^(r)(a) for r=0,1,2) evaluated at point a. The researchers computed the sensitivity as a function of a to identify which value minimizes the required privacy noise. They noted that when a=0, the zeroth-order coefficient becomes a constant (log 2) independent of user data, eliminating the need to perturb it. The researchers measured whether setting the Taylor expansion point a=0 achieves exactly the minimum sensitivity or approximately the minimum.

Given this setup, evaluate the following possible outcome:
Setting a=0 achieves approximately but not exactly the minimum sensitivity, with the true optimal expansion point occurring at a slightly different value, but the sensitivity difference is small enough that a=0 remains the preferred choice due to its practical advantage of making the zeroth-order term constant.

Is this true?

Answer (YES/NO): YES